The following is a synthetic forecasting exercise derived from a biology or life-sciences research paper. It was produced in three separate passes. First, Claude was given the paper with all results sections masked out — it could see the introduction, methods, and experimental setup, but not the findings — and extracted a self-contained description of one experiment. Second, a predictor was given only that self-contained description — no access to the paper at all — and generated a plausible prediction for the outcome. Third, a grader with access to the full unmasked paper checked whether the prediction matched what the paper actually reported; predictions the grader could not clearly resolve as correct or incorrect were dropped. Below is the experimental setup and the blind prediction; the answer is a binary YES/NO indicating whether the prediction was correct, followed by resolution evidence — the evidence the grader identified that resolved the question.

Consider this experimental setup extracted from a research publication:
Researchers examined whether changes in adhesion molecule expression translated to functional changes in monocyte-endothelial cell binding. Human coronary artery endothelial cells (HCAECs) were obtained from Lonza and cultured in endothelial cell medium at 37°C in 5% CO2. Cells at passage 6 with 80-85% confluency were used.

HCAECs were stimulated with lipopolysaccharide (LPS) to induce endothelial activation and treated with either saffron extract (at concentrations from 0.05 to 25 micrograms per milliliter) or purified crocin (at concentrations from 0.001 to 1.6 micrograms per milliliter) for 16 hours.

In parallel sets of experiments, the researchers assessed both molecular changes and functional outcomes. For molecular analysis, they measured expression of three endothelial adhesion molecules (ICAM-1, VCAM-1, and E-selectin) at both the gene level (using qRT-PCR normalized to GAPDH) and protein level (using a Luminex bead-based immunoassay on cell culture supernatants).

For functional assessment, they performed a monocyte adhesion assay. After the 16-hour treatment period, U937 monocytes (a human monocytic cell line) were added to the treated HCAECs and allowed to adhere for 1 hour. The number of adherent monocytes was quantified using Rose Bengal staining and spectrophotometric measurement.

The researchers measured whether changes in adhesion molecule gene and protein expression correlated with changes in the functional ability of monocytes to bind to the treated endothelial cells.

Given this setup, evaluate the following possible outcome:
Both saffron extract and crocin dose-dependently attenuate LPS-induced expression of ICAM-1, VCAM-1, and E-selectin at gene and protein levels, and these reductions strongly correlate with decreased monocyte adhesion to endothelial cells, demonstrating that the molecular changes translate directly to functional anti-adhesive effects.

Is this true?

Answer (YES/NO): YES